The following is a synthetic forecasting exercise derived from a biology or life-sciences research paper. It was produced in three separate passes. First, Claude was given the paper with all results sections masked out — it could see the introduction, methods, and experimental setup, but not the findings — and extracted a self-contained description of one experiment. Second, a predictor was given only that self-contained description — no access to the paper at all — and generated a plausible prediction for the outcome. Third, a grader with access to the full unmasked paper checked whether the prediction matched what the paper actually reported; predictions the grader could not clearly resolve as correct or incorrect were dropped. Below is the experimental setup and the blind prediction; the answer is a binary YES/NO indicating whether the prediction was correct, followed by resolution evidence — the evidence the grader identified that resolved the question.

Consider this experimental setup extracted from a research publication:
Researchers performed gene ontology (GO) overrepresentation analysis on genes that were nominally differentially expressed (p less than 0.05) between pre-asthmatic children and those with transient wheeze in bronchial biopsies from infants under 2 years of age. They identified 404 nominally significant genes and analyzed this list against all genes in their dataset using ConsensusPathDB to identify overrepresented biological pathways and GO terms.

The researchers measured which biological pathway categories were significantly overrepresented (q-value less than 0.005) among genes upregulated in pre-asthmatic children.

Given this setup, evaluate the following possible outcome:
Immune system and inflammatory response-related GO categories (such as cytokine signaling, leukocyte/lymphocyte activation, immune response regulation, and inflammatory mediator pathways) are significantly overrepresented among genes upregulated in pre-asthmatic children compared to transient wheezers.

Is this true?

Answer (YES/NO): NO